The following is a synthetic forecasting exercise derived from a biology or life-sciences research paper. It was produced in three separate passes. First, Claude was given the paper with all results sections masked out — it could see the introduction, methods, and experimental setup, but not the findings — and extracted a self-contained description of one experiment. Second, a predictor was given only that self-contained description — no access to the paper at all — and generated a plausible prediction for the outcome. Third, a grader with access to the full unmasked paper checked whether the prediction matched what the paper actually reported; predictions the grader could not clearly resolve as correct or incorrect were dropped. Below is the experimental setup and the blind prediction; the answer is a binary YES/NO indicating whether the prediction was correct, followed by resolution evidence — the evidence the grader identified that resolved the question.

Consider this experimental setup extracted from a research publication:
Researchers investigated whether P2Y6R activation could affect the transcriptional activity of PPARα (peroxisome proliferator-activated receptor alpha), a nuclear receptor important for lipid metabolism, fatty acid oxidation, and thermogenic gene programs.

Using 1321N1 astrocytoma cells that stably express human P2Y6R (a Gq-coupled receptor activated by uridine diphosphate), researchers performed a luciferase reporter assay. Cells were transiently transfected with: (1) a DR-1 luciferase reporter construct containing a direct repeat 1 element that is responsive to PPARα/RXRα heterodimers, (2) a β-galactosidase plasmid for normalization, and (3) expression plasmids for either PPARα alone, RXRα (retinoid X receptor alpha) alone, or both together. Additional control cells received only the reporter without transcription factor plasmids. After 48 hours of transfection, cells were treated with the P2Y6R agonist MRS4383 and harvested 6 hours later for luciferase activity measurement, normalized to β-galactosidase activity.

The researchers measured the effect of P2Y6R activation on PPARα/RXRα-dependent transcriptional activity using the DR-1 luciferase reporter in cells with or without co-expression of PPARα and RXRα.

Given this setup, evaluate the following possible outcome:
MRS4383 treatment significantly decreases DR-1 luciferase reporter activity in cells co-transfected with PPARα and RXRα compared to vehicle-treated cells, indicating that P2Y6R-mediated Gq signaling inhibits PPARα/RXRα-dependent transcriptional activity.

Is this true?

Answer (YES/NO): YES